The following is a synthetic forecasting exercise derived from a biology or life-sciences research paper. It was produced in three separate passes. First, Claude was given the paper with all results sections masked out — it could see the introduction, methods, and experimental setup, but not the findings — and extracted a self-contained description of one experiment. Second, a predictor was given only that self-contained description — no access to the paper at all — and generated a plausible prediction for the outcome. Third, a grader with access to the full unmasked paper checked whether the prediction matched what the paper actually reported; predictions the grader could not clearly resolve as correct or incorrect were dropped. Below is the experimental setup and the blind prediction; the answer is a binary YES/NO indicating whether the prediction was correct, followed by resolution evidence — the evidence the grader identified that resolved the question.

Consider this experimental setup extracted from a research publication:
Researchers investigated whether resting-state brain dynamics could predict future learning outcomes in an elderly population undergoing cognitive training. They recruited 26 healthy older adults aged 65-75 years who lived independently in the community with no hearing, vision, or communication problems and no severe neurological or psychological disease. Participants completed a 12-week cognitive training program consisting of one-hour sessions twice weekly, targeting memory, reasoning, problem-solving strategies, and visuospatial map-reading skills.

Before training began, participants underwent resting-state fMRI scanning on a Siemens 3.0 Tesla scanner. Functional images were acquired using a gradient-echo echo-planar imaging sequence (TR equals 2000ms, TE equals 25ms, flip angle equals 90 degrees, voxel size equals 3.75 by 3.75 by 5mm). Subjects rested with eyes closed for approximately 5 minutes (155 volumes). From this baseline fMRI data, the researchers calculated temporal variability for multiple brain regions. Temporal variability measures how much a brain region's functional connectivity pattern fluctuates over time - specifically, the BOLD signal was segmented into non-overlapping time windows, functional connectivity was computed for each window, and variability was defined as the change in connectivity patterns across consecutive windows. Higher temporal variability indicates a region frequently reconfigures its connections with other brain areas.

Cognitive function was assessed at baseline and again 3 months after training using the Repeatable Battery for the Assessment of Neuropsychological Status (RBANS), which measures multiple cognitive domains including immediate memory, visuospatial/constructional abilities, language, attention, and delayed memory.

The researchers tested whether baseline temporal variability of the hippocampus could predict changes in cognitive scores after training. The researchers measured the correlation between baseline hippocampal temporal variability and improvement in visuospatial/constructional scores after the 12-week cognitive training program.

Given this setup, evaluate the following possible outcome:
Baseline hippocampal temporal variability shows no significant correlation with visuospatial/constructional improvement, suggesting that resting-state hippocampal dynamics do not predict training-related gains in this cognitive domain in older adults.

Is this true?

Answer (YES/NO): NO